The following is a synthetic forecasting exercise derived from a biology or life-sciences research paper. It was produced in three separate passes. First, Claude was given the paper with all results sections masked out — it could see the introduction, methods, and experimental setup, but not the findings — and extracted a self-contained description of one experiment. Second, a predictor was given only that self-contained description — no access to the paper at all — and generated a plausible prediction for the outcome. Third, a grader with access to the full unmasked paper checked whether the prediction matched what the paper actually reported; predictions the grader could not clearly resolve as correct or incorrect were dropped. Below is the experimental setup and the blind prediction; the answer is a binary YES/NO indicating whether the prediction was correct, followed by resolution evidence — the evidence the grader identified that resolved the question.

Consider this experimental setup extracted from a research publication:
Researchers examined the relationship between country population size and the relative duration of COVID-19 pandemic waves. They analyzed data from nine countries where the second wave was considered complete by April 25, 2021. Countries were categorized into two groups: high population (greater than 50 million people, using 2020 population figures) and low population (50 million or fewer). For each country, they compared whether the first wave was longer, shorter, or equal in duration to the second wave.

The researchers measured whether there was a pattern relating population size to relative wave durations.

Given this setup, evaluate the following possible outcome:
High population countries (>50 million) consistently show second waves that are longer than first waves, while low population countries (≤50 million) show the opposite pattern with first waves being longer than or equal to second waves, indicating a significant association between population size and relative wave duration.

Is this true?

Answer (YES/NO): NO